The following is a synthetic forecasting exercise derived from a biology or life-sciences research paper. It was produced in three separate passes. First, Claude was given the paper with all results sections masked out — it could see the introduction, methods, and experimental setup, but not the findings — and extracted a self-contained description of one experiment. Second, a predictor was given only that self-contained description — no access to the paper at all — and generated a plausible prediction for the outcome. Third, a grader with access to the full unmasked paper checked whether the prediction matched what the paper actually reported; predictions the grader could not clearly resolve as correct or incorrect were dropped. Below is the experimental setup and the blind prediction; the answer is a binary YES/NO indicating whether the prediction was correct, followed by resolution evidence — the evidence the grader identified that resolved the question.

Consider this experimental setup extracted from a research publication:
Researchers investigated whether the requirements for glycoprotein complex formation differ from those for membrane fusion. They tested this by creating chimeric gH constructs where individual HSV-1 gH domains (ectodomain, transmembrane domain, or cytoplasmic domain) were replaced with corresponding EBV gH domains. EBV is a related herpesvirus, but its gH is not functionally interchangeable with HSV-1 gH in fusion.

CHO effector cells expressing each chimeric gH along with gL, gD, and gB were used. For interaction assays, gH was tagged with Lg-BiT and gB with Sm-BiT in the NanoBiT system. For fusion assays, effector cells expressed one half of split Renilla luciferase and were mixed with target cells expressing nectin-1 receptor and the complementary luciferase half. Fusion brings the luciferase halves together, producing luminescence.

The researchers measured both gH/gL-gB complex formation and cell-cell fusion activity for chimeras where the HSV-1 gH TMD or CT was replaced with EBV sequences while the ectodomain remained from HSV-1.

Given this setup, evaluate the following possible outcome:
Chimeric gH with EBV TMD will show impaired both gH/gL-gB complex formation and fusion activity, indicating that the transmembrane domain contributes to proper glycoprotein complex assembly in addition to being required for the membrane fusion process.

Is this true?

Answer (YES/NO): NO